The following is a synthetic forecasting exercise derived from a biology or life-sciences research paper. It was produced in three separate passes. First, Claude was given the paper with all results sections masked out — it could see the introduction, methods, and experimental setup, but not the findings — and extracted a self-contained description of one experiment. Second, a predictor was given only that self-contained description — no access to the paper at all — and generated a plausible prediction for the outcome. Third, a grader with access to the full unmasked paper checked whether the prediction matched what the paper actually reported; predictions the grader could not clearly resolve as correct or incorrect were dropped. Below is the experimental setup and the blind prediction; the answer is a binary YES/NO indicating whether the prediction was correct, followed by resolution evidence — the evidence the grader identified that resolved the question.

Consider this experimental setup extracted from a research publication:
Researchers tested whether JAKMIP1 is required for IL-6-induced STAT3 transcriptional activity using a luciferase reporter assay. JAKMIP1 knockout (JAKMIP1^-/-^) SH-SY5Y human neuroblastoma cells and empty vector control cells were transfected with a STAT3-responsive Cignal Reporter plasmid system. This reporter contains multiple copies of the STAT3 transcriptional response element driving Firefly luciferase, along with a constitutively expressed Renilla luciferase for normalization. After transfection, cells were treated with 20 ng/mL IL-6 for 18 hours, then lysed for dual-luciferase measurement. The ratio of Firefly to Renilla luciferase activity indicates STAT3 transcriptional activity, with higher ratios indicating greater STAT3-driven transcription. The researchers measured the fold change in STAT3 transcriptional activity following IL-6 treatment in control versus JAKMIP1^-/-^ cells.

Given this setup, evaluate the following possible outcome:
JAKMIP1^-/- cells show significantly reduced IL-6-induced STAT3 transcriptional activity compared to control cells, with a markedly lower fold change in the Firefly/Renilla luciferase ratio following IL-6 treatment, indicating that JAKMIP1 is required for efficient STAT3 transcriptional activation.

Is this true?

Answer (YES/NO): YES